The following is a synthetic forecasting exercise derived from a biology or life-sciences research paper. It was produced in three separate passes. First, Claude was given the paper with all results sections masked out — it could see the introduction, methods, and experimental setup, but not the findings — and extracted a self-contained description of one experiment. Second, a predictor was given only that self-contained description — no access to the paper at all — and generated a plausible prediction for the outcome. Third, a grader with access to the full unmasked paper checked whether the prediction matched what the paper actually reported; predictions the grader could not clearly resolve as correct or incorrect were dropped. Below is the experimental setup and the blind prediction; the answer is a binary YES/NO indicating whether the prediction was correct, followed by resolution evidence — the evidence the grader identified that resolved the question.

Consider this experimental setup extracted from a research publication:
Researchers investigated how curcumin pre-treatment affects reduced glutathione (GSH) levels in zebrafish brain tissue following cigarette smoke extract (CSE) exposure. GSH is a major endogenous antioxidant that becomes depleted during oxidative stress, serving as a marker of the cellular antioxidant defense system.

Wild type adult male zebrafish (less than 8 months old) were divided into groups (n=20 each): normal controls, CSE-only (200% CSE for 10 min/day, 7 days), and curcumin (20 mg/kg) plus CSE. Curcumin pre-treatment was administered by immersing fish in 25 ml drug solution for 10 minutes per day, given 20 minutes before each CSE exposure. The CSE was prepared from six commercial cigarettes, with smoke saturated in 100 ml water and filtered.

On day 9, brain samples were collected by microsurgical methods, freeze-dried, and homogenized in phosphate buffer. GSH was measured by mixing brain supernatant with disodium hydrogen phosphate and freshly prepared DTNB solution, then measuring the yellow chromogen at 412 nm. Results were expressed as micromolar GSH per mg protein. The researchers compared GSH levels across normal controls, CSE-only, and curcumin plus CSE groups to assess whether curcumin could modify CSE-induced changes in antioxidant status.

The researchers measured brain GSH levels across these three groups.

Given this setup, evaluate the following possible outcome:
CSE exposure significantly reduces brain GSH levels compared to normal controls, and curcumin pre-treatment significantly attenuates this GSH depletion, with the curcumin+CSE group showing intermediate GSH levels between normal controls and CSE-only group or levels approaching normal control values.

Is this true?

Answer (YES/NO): YES